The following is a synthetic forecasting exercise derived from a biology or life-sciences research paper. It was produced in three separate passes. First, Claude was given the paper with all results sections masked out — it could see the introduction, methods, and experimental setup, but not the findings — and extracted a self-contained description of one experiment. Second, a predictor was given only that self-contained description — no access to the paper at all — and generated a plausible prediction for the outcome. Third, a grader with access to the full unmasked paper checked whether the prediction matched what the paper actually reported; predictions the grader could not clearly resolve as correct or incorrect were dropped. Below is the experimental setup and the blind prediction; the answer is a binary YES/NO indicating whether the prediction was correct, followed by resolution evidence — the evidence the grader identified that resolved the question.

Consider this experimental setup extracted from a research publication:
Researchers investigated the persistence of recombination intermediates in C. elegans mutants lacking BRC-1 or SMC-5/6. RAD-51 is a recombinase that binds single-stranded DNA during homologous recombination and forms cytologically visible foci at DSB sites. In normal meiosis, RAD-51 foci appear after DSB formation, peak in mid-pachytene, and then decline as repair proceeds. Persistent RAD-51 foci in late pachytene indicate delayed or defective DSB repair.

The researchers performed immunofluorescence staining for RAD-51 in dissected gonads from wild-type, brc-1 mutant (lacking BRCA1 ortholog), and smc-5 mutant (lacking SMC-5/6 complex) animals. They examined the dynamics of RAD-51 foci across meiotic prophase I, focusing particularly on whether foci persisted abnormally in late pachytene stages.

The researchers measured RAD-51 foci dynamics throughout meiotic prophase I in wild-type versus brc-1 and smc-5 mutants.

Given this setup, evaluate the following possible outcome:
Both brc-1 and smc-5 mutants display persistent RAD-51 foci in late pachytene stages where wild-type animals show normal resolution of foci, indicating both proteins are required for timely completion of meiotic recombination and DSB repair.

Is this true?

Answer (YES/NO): YES